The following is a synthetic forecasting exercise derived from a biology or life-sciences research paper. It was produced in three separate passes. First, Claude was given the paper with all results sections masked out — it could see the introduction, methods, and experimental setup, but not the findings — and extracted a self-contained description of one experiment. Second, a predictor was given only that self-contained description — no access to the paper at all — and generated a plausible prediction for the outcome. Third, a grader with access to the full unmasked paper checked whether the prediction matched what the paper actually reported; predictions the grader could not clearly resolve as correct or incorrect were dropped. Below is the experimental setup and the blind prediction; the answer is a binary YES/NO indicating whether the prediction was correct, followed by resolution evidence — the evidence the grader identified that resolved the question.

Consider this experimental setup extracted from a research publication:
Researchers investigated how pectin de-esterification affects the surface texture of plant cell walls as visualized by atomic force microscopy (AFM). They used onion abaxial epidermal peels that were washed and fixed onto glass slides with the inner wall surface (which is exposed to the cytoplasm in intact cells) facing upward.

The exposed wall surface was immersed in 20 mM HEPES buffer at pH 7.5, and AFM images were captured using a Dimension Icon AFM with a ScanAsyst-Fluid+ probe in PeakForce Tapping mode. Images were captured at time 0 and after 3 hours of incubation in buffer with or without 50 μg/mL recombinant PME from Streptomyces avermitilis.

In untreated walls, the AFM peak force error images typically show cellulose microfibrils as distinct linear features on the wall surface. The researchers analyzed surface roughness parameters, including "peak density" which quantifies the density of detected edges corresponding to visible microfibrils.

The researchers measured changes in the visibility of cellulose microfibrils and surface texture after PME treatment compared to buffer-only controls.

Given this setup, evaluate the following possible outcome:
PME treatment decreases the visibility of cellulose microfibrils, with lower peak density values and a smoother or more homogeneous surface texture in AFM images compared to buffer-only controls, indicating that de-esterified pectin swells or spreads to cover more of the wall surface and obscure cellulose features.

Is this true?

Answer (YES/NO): YES